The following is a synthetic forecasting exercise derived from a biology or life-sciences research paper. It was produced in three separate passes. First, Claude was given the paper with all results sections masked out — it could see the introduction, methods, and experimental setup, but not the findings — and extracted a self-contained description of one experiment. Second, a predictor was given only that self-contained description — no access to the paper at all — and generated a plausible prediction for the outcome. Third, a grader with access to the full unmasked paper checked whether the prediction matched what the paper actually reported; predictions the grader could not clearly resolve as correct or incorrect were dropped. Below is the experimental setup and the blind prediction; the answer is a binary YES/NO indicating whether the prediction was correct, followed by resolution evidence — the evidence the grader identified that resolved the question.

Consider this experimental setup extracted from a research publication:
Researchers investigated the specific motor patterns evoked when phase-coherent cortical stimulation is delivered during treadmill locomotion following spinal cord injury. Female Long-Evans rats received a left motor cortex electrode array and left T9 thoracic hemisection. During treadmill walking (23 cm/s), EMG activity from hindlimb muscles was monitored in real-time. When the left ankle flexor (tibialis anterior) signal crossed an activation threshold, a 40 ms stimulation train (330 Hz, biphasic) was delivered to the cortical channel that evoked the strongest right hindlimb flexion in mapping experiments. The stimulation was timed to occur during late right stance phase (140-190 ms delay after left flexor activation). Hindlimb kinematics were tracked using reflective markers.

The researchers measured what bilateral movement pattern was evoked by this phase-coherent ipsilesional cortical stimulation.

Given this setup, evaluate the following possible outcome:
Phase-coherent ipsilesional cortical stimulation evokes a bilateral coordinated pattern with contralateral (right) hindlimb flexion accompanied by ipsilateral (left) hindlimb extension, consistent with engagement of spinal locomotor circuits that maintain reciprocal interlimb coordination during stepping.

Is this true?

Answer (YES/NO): YES